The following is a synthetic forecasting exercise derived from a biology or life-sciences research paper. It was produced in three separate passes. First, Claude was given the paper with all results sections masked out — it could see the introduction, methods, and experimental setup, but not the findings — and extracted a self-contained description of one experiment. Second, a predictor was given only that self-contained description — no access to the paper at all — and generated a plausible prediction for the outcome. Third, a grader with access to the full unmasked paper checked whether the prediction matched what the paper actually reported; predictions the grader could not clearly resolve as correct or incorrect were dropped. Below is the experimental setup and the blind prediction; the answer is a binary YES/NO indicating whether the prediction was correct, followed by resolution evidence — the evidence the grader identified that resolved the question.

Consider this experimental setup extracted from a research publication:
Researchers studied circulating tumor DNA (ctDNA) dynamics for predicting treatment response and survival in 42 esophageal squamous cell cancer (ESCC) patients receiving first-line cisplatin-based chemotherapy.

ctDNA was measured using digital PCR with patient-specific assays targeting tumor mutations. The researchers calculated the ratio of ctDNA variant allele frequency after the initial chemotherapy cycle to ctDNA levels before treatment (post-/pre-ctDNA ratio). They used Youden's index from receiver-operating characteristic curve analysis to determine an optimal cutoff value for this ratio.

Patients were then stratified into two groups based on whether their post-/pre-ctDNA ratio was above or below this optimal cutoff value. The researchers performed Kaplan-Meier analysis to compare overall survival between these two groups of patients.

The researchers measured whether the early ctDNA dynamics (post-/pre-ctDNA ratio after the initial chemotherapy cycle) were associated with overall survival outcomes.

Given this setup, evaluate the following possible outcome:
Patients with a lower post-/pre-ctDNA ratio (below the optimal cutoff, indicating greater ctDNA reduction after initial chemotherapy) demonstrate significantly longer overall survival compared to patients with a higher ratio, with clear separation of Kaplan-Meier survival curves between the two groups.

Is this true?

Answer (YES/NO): YES